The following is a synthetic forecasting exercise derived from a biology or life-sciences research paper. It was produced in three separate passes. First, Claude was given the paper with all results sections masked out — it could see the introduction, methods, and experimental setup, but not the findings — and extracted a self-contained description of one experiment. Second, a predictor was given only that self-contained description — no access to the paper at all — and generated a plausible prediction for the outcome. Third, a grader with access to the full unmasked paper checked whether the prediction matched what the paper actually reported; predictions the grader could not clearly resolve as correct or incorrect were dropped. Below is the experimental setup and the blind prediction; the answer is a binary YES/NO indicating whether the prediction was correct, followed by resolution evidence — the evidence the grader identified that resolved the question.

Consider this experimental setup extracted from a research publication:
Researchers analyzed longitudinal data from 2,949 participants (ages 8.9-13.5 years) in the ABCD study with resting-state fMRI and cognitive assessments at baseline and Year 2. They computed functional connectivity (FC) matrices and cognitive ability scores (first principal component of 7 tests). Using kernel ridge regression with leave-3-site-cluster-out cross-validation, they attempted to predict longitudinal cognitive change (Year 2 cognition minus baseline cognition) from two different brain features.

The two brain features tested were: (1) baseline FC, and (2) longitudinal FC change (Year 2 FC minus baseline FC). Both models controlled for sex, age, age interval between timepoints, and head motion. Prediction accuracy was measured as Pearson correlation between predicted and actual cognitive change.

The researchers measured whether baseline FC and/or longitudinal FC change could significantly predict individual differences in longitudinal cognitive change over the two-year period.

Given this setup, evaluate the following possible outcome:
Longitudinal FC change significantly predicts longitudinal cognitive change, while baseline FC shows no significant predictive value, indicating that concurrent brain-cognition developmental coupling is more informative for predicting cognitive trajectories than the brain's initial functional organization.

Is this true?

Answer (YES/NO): NO